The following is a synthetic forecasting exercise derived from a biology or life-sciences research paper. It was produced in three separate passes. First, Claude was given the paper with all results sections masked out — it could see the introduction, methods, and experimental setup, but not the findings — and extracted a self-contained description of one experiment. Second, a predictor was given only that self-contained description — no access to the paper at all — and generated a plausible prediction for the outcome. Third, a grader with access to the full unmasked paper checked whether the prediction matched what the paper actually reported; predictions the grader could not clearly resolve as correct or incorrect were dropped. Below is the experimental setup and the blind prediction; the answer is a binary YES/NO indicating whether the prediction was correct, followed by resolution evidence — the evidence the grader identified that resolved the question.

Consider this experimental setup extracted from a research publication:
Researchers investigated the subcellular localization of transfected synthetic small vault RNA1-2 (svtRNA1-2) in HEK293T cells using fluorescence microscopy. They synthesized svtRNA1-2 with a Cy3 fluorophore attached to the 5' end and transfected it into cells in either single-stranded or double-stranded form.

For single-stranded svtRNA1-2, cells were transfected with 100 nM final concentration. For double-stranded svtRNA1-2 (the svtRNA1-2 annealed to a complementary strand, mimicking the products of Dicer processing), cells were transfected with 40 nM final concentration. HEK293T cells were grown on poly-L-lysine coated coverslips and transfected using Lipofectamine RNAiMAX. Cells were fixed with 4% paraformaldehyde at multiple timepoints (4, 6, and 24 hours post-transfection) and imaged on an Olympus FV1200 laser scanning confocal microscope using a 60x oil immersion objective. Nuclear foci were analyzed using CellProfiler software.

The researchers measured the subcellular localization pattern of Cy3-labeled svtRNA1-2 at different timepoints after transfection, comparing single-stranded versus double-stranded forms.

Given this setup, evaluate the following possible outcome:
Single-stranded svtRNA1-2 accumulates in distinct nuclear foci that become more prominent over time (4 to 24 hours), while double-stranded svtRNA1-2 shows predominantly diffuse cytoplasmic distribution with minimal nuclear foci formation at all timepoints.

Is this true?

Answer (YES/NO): NO